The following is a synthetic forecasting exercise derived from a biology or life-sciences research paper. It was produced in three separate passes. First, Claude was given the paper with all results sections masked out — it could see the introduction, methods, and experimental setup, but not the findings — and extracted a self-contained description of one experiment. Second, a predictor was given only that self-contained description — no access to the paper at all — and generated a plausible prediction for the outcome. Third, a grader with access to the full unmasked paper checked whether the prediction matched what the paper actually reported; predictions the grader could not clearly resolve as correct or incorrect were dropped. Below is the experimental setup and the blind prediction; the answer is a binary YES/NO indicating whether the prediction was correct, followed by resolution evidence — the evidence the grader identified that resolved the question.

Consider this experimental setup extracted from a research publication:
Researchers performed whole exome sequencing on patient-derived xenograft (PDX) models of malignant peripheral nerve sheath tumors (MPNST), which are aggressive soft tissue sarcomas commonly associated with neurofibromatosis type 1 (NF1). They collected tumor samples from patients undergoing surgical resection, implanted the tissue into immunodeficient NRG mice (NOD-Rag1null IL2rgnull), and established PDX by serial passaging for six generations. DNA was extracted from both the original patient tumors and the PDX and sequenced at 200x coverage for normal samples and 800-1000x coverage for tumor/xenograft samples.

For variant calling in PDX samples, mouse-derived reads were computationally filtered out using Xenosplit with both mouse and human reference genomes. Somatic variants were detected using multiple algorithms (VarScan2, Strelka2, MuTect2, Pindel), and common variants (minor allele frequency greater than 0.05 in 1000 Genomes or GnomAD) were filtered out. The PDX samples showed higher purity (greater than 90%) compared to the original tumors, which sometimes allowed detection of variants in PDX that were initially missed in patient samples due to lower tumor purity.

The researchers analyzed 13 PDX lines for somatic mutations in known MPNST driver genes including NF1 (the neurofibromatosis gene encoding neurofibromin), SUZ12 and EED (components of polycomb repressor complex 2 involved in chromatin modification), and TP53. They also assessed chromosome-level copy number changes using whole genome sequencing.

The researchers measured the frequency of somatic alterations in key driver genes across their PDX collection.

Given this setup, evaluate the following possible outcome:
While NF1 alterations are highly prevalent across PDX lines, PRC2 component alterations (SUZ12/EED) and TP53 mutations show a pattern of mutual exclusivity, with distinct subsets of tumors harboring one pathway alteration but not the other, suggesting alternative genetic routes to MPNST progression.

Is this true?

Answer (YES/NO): NO